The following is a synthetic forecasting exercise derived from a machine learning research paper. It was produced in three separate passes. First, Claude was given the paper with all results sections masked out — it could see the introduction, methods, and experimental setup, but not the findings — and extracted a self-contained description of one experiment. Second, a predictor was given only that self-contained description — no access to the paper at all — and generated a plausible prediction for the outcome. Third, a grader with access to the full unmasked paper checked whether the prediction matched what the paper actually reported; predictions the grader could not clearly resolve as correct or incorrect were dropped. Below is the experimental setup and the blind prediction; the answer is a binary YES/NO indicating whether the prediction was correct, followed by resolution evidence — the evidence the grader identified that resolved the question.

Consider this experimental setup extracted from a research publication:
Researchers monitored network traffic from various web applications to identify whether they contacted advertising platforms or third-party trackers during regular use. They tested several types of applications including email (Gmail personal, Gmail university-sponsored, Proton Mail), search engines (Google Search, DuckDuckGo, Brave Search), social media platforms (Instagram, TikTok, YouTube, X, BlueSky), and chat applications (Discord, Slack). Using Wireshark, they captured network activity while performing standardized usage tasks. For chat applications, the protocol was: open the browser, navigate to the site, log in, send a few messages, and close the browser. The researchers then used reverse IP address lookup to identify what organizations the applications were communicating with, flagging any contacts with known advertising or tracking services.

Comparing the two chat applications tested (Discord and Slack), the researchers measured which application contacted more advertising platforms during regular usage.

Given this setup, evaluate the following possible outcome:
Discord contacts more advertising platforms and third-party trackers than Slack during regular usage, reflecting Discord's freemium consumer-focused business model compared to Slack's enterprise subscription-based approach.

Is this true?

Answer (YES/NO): NO